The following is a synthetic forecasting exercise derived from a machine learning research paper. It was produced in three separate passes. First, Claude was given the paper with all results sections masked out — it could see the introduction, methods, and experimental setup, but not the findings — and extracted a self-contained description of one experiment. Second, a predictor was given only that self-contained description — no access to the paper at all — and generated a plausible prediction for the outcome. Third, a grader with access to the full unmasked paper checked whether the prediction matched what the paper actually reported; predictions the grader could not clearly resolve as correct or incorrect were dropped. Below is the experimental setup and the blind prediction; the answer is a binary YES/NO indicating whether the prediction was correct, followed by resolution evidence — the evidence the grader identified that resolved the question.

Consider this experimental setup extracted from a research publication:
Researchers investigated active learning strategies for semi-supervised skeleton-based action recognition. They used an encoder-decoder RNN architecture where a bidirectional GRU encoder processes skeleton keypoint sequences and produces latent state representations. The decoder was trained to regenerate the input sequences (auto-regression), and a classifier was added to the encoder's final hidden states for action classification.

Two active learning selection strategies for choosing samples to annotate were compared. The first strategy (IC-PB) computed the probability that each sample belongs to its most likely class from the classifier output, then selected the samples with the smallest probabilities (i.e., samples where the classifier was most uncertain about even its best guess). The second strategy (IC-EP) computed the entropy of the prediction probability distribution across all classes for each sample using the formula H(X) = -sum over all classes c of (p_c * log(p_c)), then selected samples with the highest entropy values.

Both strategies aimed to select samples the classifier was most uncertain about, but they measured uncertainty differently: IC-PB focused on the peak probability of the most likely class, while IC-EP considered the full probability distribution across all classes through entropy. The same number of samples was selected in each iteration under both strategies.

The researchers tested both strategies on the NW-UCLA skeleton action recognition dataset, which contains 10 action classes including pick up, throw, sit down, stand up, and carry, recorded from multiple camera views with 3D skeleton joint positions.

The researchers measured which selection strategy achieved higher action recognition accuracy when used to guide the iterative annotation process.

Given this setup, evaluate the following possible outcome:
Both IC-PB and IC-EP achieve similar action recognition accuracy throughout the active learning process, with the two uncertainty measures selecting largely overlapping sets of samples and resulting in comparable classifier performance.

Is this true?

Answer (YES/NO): NO